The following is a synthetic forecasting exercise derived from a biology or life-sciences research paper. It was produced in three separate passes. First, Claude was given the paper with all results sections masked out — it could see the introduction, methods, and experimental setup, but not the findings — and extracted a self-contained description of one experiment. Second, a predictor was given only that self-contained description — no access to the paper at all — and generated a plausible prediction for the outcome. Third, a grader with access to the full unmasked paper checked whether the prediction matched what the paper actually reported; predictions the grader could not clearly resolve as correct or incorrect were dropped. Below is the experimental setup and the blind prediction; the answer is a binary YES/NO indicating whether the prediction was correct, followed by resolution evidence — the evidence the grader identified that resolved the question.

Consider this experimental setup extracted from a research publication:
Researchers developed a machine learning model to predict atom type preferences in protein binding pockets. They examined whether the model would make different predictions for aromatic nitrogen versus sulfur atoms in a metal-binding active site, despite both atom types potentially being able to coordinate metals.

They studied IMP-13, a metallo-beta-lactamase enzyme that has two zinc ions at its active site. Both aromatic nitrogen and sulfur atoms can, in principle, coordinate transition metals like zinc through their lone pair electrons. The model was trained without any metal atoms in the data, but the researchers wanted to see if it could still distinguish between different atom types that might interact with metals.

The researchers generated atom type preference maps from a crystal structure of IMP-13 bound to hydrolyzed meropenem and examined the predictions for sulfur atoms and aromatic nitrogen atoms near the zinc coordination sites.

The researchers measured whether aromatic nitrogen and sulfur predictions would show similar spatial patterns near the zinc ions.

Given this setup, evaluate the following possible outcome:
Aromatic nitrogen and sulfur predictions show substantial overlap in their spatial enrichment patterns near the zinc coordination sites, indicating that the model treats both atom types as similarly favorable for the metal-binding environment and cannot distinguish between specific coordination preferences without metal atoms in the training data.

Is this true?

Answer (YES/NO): NO